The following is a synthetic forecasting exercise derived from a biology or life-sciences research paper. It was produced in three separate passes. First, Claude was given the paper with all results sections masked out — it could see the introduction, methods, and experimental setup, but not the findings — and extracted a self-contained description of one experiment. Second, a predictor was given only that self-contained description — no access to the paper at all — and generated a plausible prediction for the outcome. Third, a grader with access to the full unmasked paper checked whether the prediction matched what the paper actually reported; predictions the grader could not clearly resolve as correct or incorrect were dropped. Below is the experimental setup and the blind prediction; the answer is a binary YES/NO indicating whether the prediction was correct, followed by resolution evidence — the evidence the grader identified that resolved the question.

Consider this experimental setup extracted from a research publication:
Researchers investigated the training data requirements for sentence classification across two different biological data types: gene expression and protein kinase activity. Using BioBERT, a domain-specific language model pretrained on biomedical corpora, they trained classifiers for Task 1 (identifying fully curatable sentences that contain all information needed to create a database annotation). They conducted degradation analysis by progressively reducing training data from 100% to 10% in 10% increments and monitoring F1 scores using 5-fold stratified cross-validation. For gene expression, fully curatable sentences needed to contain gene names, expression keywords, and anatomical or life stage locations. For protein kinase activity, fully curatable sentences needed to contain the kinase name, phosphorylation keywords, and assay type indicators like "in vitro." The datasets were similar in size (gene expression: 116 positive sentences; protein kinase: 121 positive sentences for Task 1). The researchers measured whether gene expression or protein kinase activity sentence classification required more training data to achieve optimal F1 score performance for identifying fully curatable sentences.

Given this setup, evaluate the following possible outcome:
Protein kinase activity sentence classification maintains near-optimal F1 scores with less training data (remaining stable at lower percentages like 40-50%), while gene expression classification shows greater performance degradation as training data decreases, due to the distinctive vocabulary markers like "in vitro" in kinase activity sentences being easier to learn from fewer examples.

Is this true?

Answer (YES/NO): YES